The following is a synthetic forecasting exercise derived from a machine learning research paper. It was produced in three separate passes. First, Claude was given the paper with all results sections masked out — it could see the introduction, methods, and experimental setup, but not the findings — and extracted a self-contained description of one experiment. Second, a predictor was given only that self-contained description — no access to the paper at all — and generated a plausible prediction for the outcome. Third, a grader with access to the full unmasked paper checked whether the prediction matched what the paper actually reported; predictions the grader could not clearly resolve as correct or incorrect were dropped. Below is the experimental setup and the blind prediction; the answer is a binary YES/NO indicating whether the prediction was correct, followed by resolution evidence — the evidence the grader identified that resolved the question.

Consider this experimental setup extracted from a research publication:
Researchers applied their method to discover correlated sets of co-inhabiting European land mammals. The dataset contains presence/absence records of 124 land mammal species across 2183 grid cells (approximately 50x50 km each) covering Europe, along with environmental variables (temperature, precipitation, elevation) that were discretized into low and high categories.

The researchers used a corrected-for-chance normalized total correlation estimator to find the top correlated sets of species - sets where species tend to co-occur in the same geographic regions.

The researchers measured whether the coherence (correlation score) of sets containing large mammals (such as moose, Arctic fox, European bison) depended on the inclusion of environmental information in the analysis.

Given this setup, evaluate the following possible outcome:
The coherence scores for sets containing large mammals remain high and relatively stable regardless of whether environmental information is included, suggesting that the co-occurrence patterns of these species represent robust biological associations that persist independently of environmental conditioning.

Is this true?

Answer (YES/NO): NO